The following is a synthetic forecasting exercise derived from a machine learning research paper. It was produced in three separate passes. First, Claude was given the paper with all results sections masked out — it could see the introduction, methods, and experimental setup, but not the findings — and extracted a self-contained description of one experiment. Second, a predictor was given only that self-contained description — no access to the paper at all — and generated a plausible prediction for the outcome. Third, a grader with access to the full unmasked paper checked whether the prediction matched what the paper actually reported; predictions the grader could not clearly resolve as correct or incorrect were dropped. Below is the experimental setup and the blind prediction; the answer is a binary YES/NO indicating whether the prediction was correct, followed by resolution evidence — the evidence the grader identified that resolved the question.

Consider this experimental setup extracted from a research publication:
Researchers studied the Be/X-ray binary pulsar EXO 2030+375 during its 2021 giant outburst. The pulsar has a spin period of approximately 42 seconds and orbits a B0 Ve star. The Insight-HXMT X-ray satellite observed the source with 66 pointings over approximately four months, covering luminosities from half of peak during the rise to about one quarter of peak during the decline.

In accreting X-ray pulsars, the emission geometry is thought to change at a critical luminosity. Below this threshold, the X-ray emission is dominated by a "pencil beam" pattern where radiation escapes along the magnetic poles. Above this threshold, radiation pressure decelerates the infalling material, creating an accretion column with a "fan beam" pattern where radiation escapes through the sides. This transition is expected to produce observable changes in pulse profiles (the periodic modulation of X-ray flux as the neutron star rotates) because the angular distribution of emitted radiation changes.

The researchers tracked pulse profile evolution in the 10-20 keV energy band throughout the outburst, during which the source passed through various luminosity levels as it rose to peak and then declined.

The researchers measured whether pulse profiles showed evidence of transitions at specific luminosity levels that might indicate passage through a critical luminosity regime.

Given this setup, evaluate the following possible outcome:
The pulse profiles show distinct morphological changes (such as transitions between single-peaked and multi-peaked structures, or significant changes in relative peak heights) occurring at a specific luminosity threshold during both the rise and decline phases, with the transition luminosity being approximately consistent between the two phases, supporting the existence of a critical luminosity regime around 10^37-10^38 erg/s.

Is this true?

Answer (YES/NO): YES